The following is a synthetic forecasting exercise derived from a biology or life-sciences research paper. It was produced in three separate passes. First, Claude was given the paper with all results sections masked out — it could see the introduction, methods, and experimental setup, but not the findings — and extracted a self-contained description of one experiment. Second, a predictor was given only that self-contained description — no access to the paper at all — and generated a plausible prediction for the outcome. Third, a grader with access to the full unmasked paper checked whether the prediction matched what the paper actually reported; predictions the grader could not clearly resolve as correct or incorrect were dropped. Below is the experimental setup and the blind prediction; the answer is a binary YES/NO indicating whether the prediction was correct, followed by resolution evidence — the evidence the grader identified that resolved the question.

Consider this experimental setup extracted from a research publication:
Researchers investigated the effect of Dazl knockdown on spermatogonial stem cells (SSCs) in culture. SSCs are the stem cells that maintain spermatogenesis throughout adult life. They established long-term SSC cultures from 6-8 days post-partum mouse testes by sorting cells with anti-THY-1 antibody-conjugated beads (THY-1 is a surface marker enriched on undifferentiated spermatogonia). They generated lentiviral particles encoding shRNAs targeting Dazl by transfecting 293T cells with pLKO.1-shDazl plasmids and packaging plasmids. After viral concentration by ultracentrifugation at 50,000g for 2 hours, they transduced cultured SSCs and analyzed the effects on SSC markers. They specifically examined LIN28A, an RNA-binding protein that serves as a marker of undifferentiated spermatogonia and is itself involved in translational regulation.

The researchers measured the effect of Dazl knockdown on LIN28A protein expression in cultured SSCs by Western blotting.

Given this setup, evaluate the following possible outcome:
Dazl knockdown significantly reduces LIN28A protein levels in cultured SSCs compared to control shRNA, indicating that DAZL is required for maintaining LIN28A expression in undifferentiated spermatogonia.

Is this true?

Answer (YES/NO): YES